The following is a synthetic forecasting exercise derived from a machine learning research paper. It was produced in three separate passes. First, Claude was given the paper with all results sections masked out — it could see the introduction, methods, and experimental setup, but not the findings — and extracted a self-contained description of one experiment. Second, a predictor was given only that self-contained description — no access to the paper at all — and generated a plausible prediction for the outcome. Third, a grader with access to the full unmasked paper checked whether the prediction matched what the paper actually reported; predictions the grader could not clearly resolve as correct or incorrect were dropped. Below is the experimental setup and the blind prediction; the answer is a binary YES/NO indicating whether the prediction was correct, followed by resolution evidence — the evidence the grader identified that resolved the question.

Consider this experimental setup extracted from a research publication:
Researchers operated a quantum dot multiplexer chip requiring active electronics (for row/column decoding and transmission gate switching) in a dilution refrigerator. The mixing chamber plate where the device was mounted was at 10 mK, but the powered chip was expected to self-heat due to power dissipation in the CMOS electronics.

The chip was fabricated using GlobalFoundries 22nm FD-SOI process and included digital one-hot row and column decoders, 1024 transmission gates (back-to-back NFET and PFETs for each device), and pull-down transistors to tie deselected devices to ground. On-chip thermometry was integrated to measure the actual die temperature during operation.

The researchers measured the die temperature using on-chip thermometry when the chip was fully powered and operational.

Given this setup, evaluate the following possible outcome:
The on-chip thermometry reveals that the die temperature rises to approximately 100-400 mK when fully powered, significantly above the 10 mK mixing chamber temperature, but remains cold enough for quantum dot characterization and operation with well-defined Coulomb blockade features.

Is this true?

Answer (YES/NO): NO